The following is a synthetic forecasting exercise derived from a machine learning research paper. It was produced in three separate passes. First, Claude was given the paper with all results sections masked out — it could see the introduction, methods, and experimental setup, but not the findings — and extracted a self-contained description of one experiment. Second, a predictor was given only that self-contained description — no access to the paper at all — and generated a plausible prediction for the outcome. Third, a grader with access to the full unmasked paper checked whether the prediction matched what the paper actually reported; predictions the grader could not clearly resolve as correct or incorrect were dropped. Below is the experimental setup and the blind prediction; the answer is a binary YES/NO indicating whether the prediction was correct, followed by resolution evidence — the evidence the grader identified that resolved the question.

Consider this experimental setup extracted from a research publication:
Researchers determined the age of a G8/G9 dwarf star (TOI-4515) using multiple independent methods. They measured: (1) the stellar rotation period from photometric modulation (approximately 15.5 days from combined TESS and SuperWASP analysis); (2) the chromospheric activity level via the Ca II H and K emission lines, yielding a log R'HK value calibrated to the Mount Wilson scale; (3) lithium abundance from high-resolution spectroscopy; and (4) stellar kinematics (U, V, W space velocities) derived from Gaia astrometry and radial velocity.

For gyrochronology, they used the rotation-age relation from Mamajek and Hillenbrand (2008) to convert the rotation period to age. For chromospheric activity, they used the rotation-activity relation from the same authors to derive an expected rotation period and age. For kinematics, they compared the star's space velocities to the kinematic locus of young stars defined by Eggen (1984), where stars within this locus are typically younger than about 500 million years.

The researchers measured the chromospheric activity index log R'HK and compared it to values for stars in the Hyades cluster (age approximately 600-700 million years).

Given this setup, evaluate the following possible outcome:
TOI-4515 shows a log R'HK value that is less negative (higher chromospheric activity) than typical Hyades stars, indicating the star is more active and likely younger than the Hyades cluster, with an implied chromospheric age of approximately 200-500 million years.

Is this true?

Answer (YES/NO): NO